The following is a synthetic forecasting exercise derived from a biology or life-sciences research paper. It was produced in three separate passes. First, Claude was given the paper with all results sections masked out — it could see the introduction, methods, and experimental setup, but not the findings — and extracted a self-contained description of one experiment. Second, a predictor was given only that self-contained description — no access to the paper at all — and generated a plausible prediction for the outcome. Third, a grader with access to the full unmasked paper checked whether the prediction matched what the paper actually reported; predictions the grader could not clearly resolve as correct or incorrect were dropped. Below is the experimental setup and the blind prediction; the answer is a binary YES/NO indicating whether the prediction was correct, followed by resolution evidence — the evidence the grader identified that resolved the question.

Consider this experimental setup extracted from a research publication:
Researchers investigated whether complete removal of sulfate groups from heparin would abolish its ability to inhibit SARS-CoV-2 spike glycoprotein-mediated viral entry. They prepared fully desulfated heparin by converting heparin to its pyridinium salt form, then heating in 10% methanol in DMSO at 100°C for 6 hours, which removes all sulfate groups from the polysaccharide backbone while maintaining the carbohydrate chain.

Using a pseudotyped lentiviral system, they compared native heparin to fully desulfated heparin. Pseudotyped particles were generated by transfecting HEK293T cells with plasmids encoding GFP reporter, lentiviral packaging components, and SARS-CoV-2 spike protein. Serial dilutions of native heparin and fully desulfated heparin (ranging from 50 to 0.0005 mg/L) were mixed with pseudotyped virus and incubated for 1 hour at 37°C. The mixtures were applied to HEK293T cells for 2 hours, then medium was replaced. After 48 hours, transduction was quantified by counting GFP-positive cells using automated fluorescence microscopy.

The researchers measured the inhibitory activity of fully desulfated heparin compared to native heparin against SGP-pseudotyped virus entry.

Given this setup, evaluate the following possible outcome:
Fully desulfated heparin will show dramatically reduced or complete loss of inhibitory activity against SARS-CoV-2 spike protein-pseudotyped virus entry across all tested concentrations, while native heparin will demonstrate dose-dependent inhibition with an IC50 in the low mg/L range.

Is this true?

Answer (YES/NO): NO